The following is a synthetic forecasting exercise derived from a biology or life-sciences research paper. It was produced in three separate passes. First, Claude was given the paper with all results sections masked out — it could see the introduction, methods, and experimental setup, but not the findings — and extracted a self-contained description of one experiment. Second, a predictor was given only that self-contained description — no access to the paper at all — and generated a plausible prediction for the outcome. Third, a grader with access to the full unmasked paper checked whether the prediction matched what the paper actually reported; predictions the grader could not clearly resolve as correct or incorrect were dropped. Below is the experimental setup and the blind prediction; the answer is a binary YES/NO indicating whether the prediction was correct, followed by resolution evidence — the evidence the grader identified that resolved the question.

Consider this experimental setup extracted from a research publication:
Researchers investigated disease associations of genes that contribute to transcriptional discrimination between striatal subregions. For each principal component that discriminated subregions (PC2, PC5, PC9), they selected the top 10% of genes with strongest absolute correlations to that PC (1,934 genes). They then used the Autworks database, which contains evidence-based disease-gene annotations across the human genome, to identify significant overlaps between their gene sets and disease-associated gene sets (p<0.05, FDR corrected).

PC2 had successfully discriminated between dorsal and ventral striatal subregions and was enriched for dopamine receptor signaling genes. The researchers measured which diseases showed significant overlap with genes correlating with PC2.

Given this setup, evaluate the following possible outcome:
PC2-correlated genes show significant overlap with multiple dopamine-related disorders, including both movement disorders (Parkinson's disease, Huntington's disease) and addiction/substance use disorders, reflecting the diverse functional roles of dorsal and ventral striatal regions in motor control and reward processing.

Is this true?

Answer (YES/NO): NO